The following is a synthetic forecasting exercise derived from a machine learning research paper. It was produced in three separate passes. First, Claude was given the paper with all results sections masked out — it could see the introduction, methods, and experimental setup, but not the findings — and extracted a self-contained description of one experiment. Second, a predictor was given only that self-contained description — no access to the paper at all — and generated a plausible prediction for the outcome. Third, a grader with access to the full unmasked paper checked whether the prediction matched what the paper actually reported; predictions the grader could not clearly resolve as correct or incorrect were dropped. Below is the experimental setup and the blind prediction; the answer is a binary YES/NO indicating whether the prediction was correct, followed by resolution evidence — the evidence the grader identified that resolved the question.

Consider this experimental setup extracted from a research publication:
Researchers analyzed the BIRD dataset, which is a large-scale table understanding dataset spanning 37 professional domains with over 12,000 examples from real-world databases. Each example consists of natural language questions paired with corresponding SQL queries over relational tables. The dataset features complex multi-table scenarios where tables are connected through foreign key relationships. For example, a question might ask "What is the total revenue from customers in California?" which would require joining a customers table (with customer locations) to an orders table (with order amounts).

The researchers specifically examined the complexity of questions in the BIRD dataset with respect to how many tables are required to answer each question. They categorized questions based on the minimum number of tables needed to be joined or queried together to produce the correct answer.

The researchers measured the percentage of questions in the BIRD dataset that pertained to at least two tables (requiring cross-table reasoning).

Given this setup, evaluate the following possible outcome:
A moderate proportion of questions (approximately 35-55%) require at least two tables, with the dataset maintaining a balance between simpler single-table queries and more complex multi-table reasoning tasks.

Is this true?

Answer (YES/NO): NO